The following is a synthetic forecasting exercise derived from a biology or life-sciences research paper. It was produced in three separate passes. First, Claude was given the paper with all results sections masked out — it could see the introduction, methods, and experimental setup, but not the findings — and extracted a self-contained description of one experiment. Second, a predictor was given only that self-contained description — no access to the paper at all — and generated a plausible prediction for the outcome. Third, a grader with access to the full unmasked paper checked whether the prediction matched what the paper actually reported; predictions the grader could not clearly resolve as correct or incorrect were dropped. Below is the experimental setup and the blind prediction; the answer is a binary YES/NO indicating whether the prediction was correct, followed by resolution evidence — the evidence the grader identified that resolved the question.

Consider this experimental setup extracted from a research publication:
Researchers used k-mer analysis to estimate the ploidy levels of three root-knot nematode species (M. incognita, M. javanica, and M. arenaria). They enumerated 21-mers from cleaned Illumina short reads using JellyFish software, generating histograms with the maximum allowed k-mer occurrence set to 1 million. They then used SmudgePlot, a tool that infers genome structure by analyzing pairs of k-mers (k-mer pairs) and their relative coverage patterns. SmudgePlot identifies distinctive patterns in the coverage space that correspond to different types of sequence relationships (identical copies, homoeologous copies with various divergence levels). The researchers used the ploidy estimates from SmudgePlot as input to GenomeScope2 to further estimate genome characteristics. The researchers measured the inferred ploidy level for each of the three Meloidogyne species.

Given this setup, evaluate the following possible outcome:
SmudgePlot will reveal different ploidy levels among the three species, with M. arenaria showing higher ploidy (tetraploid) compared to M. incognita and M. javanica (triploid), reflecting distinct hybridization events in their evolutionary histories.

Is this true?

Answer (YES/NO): NO